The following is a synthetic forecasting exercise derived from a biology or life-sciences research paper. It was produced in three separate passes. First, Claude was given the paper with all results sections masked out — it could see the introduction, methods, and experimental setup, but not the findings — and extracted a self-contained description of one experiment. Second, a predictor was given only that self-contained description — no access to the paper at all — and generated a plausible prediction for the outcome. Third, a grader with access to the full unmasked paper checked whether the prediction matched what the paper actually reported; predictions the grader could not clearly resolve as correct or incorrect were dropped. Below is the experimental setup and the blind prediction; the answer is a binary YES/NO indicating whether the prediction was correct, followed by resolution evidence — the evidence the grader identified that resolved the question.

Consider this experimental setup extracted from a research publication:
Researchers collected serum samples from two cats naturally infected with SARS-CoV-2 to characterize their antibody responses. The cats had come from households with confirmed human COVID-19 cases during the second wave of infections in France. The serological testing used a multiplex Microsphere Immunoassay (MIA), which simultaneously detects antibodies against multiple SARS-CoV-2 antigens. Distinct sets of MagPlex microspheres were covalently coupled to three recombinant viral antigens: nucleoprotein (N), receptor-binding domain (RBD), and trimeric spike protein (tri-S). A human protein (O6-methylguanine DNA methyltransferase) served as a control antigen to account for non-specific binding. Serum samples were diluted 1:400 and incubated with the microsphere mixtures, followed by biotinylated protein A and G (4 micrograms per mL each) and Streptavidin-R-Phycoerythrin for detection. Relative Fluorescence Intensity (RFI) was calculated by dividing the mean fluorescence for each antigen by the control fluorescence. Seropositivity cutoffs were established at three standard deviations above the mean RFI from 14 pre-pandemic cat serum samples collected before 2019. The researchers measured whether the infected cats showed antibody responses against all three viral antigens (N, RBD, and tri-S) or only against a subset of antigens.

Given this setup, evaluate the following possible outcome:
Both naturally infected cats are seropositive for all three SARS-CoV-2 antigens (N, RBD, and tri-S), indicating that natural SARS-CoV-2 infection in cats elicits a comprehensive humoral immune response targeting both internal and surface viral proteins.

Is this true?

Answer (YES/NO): NO